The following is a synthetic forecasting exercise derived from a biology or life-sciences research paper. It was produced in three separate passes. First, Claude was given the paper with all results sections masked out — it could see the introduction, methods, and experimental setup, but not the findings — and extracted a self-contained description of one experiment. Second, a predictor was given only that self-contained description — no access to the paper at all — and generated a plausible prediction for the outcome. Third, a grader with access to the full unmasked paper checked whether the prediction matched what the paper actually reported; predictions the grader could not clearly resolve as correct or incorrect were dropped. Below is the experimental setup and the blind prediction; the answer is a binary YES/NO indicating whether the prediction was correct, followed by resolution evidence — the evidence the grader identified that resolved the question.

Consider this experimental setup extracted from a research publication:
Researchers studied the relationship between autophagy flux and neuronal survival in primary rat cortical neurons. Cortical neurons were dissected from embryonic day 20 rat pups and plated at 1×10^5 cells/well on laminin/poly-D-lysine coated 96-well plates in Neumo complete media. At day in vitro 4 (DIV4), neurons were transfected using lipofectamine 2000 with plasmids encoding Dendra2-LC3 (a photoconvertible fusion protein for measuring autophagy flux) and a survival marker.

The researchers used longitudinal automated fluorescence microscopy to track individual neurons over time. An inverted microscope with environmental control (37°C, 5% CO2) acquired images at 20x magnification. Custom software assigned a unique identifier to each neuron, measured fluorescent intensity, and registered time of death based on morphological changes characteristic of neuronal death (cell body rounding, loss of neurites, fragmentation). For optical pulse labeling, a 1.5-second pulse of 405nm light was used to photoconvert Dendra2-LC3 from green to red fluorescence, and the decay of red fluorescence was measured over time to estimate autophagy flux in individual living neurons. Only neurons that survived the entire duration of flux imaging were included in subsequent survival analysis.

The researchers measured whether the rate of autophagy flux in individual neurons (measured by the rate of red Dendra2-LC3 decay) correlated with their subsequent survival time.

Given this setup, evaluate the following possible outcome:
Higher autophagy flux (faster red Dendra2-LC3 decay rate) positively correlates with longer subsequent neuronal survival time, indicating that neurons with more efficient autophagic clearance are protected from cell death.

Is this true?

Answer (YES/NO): YES